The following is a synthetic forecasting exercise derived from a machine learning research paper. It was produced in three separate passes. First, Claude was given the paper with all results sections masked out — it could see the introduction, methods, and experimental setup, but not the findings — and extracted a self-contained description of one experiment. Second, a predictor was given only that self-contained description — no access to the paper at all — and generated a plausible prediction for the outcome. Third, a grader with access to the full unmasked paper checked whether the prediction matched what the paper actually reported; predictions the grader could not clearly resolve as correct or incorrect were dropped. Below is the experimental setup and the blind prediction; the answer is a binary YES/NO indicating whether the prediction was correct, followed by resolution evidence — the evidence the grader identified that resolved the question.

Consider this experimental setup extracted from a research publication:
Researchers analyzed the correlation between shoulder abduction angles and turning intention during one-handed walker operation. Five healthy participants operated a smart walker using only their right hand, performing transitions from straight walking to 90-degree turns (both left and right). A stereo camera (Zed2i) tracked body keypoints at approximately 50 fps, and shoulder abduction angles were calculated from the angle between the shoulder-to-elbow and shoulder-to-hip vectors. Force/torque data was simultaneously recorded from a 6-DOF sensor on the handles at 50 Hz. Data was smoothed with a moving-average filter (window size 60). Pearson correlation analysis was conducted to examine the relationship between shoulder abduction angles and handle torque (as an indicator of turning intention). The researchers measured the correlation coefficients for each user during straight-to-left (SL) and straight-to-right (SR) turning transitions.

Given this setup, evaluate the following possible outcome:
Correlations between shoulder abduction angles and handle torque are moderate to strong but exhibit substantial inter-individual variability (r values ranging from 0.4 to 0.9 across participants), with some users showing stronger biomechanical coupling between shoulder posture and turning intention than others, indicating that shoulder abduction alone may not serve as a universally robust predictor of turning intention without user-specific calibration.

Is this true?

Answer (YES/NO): NO